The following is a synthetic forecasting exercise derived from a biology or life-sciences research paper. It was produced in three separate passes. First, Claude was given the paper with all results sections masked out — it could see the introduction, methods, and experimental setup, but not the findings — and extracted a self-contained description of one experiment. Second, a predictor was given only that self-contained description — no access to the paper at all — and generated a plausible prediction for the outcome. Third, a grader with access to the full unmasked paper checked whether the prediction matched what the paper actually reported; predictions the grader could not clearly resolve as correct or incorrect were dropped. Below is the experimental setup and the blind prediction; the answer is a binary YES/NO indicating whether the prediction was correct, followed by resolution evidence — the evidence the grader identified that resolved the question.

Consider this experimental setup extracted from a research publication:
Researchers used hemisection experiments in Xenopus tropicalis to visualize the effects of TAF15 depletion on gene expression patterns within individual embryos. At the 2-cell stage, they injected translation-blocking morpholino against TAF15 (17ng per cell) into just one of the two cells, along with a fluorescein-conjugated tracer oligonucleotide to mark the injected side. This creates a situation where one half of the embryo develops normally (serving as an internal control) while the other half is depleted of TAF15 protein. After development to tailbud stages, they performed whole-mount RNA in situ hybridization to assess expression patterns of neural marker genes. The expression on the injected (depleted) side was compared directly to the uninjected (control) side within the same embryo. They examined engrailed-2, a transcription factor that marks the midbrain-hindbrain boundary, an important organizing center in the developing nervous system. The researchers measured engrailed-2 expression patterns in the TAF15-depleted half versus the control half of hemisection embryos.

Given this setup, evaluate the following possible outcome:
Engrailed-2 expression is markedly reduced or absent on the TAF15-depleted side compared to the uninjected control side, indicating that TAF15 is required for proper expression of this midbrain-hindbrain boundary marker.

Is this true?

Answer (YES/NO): YES